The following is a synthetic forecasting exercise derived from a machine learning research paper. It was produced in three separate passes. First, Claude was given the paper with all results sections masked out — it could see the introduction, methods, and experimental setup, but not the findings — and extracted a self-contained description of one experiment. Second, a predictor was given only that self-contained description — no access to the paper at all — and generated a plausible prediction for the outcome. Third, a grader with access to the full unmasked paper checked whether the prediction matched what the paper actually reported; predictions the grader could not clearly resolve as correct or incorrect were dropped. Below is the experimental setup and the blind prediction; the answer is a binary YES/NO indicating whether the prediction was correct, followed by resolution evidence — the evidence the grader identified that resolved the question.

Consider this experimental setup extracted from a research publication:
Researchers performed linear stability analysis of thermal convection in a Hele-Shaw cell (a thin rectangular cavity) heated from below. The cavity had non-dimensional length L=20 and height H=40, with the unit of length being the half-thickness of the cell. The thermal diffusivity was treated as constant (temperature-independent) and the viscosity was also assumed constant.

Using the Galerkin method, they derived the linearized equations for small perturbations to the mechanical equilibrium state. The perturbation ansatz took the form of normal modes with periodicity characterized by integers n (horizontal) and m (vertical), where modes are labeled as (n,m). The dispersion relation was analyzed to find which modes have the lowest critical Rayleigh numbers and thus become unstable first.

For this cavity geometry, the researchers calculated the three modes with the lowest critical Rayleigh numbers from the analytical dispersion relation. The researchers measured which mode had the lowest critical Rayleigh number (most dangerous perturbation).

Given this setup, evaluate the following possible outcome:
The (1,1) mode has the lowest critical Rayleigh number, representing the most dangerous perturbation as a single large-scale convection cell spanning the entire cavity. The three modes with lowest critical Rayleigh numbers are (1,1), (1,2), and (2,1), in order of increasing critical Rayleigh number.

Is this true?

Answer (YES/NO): NO